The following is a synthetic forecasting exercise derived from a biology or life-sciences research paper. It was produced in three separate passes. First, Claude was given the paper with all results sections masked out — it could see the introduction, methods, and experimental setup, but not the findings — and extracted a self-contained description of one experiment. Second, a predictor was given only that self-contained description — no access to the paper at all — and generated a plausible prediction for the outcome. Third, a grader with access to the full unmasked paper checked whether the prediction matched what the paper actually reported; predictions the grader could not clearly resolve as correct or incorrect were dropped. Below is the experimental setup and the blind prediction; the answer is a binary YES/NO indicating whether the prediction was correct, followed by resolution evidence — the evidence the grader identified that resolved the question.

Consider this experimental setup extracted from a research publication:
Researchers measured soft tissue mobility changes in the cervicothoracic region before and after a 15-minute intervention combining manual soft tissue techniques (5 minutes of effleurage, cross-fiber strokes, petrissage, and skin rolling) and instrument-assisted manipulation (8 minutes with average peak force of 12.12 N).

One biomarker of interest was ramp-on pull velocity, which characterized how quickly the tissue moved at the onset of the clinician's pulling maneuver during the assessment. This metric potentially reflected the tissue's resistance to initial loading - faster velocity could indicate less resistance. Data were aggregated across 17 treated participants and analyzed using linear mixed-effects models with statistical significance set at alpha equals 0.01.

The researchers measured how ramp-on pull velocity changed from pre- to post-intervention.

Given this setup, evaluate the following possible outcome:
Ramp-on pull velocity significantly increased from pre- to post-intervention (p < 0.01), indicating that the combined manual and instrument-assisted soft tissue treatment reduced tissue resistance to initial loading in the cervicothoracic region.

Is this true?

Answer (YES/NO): YES